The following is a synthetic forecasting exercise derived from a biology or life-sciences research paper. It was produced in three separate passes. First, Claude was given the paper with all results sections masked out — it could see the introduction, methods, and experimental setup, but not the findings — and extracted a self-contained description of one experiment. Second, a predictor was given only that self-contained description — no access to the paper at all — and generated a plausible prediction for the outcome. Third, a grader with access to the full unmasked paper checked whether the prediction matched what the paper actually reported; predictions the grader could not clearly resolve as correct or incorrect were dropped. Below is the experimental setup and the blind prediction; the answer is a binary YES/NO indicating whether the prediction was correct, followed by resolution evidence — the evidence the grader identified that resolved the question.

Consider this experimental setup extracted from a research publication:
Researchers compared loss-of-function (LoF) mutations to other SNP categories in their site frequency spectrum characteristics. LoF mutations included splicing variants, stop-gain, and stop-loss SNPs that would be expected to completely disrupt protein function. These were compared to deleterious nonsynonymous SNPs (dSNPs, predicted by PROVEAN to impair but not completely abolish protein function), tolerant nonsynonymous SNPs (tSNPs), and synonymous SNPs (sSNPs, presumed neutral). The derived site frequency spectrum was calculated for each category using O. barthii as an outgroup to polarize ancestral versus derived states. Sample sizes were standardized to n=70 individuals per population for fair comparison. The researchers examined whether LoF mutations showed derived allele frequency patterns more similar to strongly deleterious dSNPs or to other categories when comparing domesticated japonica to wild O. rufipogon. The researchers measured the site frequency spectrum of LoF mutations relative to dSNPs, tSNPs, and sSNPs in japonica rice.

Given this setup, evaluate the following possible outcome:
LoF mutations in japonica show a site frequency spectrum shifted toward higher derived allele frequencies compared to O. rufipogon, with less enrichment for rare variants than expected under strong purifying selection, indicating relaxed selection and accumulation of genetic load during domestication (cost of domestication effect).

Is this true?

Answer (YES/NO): YES